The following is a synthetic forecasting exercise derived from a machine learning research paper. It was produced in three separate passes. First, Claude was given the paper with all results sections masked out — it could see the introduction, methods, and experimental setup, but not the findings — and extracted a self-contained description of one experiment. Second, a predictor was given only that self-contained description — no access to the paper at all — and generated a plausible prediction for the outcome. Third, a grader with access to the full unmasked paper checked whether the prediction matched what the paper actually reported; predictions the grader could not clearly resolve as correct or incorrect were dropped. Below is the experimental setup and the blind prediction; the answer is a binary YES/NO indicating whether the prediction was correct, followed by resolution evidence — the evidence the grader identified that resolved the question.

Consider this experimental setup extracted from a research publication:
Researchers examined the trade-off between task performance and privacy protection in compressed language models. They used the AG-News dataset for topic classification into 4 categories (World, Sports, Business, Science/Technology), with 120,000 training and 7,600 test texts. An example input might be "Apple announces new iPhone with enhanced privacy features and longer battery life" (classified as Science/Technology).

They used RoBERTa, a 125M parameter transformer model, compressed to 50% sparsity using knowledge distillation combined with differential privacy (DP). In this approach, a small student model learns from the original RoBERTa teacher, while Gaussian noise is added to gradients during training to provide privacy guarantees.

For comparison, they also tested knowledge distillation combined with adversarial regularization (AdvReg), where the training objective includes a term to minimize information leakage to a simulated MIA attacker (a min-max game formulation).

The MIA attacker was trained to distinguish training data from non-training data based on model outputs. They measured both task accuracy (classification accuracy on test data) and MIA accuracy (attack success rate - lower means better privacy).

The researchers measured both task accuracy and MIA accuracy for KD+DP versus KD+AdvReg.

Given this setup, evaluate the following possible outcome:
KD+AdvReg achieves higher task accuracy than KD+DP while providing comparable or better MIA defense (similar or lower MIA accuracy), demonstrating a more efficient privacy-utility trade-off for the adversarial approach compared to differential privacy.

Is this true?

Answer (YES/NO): NO